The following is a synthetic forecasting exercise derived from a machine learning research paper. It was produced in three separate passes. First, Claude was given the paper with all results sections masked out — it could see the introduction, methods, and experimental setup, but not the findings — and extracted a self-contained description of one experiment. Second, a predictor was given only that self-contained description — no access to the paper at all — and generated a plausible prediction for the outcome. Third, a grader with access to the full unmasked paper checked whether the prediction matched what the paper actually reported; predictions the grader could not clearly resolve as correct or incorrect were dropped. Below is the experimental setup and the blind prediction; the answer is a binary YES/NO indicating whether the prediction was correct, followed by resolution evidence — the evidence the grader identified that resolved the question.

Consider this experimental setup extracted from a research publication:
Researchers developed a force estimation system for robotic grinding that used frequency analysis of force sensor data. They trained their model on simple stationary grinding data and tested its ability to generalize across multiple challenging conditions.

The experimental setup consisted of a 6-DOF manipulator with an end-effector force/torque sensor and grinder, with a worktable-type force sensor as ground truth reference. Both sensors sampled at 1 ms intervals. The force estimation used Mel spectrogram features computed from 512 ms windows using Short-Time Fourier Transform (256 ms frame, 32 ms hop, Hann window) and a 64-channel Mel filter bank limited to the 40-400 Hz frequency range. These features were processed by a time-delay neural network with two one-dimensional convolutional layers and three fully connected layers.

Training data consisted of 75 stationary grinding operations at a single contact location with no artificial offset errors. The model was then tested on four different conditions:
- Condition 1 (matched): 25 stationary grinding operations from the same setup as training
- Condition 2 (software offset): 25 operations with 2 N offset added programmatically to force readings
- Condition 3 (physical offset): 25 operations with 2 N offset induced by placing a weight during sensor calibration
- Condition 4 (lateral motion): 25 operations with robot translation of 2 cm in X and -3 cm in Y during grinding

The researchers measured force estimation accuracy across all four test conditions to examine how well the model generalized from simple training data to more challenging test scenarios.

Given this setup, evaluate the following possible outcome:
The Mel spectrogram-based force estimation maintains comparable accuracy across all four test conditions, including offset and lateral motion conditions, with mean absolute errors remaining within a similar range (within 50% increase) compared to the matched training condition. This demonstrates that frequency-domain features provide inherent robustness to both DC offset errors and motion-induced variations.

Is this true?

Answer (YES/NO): NO